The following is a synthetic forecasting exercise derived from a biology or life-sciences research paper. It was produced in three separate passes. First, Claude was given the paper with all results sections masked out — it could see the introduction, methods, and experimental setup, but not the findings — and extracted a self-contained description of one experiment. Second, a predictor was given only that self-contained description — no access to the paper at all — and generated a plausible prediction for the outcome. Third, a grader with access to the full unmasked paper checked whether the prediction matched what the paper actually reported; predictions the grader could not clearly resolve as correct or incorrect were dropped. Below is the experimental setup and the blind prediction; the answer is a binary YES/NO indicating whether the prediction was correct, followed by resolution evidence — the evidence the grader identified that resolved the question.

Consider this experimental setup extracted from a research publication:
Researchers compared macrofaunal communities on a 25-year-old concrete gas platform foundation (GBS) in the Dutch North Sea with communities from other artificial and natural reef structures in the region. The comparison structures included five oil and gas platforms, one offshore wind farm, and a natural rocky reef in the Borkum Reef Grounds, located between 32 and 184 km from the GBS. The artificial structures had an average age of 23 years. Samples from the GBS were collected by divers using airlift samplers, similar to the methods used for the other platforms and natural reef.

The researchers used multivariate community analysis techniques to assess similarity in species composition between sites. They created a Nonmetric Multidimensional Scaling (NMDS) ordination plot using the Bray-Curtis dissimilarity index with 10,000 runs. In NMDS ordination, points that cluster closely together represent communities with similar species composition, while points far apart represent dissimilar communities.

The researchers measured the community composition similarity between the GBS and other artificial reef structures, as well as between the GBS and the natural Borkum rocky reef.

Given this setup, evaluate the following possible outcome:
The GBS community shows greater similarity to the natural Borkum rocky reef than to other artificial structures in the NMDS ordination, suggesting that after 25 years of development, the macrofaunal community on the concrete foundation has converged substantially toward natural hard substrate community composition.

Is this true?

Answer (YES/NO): NO